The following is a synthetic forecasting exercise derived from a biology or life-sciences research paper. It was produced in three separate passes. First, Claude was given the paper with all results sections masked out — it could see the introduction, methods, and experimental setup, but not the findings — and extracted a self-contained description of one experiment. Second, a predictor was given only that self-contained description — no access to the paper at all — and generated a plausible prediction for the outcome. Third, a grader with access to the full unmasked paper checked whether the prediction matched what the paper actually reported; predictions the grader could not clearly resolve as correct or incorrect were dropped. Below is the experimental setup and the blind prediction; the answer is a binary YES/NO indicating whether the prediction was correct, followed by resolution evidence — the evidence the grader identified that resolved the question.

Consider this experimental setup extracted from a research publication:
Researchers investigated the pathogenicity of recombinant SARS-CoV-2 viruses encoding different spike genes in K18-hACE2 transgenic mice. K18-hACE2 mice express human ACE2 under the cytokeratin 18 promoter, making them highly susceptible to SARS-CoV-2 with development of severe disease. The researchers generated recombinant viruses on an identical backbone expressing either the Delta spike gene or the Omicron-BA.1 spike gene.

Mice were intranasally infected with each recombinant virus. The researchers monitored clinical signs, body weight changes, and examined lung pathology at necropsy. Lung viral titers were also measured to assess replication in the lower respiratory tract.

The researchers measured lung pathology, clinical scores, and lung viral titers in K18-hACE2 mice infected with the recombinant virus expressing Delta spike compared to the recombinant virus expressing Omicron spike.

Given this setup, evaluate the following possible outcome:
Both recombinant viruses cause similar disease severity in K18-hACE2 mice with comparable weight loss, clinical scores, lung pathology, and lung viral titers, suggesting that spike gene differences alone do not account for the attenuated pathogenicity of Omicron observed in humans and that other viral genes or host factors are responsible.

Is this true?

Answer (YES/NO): NO